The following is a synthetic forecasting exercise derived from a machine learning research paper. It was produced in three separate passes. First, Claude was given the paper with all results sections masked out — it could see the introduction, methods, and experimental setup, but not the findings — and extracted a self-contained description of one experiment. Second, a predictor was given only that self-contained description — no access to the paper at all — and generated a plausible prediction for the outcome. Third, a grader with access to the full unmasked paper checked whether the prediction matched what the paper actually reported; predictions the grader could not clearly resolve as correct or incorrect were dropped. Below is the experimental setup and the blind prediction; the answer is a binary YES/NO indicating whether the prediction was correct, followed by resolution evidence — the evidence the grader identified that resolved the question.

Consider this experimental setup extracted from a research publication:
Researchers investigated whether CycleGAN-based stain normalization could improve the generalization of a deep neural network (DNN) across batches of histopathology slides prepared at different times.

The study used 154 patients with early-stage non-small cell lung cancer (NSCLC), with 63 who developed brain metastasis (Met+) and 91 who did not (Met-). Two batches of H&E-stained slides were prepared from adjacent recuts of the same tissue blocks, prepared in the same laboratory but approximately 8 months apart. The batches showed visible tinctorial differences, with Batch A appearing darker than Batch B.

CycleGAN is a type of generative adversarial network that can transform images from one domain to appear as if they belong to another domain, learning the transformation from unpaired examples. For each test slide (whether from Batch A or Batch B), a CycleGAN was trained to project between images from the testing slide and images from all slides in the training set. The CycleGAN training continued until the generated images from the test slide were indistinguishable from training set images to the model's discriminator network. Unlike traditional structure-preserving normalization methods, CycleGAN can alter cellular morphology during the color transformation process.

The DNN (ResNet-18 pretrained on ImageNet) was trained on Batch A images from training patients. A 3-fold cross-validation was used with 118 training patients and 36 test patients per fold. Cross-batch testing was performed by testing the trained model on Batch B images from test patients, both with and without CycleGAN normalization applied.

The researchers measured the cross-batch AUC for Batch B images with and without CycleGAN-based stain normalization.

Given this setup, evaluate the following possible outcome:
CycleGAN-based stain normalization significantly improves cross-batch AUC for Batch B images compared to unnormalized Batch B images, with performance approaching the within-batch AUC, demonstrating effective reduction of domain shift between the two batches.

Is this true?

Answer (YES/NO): NO